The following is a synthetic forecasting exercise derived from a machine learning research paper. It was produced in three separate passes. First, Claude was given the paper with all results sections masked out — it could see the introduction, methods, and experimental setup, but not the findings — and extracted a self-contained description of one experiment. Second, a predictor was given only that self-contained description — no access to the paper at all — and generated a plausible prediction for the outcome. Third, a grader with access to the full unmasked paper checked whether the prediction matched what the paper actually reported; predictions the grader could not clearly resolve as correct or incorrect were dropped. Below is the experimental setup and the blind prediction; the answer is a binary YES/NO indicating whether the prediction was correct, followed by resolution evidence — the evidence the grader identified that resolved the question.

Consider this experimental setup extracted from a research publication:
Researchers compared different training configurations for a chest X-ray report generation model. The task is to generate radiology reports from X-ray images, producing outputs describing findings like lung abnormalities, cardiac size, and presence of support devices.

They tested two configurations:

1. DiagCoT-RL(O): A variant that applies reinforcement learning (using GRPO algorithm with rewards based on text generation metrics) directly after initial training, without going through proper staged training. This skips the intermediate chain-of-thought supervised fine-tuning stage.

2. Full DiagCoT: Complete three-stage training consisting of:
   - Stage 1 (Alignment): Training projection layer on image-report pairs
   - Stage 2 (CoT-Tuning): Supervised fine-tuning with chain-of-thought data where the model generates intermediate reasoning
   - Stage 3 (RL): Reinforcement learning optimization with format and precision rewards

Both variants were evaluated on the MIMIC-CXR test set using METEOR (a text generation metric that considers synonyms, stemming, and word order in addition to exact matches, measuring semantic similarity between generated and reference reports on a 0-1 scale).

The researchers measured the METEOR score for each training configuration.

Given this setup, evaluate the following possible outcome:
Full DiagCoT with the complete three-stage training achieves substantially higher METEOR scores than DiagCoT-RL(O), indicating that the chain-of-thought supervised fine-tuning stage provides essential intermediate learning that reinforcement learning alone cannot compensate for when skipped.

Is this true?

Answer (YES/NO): YES